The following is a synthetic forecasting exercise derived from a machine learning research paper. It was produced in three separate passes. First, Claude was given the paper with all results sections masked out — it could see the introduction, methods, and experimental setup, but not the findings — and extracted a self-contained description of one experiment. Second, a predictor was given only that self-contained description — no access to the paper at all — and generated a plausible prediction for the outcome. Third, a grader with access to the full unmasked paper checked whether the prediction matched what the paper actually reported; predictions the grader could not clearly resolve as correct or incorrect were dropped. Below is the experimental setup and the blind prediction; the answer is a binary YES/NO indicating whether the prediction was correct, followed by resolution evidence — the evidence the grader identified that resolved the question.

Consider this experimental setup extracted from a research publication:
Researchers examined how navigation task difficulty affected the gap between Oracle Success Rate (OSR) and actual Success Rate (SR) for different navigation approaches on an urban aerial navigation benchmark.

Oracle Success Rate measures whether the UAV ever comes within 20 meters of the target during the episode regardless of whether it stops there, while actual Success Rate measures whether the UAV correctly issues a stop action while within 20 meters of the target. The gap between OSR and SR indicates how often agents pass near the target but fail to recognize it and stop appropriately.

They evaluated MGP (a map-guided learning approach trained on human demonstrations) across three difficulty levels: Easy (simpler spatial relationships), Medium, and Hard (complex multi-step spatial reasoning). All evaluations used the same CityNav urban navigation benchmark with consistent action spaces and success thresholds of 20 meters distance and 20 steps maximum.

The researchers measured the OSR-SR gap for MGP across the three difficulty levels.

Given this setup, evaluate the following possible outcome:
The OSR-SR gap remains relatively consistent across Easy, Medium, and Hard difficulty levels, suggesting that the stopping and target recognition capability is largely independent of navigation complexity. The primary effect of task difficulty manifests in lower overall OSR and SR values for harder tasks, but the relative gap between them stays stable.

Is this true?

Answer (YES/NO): NO